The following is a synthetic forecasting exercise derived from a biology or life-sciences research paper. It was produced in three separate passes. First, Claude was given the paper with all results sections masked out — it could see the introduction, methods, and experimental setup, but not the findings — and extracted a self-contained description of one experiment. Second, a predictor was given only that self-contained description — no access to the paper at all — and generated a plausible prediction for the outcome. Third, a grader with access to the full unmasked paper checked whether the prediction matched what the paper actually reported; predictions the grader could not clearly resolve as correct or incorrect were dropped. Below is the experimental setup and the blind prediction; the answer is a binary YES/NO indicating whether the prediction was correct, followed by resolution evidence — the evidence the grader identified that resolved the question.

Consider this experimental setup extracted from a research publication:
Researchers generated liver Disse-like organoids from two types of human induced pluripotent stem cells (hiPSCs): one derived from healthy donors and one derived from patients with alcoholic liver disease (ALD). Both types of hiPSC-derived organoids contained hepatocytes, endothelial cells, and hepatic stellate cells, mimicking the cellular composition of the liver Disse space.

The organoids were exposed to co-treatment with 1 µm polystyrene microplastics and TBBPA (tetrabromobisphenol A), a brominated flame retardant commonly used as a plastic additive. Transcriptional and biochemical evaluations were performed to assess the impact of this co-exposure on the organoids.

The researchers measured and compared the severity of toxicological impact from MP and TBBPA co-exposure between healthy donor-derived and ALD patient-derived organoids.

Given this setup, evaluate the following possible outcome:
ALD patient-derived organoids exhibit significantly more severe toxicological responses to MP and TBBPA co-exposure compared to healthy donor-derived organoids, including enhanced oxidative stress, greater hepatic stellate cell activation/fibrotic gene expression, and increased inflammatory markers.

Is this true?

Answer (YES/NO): NO